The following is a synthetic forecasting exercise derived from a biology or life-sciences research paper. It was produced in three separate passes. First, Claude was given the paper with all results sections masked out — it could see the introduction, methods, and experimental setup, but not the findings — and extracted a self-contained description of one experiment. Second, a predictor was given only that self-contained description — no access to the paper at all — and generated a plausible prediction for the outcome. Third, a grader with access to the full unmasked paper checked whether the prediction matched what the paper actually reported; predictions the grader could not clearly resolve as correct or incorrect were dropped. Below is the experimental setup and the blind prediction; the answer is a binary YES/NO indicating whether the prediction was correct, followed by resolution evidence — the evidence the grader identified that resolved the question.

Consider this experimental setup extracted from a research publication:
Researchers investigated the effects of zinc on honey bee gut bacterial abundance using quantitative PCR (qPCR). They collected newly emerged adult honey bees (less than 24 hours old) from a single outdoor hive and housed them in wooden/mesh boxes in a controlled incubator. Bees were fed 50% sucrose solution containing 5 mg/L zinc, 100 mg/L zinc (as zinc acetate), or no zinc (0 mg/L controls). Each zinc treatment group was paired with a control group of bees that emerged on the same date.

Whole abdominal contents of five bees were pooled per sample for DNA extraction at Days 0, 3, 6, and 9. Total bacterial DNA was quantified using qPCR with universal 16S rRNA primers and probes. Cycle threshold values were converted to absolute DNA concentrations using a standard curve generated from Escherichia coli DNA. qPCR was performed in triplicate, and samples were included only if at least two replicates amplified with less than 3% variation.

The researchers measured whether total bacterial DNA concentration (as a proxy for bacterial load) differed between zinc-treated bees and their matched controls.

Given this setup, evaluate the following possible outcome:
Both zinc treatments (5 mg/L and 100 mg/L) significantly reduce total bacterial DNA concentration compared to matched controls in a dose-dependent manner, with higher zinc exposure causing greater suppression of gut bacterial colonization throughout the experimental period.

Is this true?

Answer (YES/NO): NO